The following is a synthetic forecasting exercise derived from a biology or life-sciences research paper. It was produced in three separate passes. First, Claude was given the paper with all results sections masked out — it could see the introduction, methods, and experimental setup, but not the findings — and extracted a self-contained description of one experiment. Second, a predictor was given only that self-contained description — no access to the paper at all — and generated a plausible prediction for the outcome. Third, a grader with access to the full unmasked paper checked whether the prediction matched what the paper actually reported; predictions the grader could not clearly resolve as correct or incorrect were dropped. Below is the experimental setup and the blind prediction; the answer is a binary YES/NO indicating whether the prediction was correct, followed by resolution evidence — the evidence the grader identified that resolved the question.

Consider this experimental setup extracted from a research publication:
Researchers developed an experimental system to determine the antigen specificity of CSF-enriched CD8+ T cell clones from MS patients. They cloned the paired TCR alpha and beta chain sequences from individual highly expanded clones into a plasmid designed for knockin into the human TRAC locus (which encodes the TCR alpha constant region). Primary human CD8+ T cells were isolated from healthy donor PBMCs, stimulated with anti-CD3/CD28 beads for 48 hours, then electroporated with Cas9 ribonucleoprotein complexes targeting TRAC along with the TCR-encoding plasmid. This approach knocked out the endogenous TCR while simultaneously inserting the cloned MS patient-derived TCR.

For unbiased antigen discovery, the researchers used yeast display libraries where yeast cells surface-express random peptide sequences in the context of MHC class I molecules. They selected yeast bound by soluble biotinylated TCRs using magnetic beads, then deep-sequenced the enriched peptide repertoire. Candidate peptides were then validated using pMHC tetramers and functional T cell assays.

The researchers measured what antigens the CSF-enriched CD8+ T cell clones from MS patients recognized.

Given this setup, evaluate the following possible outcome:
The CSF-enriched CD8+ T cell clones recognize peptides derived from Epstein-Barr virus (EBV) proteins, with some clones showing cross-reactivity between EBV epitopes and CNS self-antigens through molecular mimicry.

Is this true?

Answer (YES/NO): NO